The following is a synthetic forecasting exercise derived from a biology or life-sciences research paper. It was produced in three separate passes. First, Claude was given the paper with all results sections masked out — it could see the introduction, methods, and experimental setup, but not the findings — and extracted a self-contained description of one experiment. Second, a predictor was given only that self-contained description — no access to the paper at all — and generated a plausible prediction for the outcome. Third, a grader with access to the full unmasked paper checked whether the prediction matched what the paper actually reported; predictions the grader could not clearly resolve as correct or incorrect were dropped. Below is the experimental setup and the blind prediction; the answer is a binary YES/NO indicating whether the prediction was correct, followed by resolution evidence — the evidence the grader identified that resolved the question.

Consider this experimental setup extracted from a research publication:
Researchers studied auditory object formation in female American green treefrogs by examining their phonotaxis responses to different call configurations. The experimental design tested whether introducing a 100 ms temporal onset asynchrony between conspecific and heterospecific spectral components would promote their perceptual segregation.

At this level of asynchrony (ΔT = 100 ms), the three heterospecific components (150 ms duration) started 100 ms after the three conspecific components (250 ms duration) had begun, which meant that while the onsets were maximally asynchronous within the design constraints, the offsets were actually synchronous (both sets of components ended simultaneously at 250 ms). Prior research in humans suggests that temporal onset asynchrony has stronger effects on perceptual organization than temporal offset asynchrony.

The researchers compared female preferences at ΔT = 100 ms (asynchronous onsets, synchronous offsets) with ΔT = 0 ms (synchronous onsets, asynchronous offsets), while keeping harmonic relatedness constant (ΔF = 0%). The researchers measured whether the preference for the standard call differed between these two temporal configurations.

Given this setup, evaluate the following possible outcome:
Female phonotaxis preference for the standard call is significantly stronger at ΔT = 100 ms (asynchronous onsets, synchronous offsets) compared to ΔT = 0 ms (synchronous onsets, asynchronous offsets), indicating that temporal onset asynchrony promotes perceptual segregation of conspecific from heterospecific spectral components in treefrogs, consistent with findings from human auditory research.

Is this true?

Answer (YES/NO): NO